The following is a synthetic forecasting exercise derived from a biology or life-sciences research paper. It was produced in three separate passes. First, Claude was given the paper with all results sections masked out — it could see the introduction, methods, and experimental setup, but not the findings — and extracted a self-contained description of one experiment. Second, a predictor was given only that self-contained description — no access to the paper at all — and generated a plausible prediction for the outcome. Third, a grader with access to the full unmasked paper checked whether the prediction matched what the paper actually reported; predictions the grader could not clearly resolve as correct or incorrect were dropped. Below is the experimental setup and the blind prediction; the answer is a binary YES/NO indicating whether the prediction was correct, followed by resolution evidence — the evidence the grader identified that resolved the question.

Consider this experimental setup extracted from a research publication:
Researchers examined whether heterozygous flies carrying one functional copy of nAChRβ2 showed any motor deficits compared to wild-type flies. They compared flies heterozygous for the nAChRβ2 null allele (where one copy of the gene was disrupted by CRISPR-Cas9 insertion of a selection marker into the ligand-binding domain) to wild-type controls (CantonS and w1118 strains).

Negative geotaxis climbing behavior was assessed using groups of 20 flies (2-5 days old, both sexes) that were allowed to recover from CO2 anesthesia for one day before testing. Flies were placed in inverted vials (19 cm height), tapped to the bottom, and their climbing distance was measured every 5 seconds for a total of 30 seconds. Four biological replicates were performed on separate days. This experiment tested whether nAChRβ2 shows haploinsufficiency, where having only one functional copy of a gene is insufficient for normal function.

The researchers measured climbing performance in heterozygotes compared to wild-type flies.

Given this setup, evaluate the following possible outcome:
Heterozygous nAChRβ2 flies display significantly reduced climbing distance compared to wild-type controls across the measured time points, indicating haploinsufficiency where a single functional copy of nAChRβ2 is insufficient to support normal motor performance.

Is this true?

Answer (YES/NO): NO